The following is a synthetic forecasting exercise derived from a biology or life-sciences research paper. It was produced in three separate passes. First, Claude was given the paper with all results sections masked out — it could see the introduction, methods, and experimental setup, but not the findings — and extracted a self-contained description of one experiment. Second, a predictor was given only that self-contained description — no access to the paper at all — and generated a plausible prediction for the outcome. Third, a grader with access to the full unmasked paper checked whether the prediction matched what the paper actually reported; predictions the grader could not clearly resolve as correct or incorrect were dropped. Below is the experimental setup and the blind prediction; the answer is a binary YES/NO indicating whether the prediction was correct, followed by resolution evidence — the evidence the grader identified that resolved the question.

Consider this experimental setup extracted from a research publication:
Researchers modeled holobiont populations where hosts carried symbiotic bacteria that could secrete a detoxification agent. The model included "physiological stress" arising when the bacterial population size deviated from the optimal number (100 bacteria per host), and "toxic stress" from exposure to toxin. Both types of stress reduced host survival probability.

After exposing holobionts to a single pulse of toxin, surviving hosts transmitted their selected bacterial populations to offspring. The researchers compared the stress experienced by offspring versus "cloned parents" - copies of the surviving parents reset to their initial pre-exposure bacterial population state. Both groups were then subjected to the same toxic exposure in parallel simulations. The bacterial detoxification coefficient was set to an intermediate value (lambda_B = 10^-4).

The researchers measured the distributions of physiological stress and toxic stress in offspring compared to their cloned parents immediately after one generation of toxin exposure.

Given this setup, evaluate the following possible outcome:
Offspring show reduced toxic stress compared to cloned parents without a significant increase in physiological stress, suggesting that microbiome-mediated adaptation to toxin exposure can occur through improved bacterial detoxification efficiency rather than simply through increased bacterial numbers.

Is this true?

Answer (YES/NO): NO